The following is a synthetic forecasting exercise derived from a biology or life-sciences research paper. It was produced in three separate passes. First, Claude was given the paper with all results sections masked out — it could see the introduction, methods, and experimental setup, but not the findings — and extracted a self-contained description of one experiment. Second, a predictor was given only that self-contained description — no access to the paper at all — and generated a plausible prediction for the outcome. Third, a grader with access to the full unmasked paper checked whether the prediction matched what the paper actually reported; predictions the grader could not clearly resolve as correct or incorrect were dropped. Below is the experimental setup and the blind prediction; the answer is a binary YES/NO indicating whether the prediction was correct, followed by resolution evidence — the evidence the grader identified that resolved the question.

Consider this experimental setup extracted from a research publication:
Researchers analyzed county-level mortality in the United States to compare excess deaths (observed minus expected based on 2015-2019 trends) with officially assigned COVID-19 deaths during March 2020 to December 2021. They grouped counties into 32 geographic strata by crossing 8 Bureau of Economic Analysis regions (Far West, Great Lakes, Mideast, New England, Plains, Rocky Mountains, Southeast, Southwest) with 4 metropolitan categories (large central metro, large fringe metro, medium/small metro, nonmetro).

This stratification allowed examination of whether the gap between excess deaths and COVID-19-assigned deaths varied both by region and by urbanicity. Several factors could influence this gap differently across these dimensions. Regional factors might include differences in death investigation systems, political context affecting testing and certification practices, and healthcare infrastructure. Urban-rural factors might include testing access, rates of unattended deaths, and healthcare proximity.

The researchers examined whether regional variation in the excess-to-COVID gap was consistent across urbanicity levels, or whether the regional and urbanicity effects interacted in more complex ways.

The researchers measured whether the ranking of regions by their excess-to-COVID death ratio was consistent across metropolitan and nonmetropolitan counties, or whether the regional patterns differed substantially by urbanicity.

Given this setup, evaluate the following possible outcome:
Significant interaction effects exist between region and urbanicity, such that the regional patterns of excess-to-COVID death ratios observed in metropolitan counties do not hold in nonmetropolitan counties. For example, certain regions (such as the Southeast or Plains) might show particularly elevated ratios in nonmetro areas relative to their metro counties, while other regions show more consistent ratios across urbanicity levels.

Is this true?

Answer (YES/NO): YES